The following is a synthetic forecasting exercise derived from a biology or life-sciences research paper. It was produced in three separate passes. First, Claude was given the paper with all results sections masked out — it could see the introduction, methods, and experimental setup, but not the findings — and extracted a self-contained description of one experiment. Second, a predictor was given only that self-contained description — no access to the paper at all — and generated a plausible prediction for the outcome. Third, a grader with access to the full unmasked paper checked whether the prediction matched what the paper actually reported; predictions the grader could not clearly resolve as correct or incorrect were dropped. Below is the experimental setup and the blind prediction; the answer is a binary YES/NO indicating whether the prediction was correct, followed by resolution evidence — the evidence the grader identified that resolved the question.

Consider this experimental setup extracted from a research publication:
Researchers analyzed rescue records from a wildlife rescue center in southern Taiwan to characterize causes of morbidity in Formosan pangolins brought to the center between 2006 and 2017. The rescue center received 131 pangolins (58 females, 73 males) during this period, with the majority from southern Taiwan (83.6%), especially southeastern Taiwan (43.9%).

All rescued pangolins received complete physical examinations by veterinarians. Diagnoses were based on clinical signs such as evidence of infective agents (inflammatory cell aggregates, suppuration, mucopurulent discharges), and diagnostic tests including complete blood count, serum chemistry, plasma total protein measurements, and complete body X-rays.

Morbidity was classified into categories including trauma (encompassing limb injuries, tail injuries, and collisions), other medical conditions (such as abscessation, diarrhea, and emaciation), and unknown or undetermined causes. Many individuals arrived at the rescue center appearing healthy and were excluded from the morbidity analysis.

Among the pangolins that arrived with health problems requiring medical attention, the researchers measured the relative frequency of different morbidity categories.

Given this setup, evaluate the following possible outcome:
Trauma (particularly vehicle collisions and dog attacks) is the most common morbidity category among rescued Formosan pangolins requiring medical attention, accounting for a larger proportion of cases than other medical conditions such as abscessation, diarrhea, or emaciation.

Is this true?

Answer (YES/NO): NO